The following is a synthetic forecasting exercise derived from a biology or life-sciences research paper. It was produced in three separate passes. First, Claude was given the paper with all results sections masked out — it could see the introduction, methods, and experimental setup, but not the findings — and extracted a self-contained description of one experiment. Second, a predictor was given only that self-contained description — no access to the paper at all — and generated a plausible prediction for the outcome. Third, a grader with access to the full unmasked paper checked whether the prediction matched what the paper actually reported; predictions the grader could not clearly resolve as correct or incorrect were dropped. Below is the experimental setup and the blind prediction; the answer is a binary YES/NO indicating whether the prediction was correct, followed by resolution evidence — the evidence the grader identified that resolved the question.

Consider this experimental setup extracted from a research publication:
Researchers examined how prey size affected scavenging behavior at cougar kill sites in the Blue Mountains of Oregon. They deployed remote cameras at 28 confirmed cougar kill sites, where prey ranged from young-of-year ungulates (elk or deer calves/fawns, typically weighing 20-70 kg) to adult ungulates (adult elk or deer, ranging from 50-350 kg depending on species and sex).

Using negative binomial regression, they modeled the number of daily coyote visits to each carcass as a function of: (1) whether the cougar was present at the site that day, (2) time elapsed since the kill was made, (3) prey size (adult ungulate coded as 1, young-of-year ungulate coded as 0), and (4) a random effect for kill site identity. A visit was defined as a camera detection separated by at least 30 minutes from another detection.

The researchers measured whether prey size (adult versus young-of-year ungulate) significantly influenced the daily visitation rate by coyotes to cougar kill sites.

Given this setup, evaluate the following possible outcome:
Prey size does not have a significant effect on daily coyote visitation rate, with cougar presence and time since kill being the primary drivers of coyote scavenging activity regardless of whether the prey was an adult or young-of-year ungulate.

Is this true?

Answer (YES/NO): NO